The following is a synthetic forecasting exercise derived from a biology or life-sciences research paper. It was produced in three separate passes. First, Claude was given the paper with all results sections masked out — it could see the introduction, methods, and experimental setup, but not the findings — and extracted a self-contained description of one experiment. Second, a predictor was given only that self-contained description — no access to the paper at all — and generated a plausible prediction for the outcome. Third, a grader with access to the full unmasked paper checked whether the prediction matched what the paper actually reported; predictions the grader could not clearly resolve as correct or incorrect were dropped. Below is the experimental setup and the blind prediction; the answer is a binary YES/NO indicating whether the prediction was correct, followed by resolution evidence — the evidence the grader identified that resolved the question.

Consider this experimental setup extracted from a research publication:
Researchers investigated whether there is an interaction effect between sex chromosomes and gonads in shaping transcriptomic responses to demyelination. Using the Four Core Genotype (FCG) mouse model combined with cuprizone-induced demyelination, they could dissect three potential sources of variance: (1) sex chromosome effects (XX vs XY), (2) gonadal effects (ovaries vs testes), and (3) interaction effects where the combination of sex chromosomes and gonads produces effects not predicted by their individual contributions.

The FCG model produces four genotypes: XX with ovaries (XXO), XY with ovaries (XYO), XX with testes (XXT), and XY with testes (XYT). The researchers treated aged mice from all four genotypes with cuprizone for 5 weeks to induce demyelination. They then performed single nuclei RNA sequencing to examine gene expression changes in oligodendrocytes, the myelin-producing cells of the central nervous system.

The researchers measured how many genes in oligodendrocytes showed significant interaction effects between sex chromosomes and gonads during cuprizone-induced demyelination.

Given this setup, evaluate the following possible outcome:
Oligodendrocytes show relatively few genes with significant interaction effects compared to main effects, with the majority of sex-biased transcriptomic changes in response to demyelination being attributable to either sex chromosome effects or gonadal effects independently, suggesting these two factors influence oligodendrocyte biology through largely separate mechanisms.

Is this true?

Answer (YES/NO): YES